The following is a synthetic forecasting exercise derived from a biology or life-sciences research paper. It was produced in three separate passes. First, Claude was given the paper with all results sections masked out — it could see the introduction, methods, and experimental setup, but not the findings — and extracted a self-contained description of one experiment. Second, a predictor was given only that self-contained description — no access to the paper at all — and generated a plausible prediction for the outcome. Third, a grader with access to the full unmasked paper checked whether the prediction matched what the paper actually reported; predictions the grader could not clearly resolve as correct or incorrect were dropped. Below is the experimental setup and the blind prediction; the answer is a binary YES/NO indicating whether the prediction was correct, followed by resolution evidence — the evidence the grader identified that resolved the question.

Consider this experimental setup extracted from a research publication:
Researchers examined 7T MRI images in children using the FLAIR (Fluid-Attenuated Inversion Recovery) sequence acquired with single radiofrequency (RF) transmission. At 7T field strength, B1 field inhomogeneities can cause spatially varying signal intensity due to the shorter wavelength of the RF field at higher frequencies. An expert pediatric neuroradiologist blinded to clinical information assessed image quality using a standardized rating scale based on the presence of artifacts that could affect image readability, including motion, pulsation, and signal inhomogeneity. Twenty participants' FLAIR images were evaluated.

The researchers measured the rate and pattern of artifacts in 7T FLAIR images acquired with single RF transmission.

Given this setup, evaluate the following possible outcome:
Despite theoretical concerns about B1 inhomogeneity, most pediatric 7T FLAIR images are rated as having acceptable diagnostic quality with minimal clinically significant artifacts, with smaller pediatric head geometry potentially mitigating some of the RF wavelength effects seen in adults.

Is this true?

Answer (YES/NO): NO